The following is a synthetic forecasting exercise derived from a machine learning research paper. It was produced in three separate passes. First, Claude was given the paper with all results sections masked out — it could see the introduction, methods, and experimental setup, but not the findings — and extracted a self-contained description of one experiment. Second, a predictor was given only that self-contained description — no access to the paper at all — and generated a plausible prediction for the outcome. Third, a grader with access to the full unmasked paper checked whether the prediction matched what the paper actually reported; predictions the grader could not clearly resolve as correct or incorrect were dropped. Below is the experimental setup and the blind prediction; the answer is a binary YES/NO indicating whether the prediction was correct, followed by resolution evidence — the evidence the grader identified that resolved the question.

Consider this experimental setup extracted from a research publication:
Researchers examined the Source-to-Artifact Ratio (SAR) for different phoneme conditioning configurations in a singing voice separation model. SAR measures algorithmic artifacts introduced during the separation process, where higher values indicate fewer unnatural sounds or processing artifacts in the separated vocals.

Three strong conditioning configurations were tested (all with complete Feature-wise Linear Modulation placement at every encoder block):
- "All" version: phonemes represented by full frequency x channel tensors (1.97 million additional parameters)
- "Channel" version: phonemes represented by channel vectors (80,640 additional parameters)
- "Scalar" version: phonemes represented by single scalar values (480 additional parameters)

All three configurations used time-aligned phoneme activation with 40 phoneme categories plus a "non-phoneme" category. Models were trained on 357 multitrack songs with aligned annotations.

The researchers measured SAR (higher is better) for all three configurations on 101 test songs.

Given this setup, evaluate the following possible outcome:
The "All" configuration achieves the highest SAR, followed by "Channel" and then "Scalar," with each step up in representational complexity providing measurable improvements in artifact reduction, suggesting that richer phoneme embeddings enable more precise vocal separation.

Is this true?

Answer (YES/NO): NO